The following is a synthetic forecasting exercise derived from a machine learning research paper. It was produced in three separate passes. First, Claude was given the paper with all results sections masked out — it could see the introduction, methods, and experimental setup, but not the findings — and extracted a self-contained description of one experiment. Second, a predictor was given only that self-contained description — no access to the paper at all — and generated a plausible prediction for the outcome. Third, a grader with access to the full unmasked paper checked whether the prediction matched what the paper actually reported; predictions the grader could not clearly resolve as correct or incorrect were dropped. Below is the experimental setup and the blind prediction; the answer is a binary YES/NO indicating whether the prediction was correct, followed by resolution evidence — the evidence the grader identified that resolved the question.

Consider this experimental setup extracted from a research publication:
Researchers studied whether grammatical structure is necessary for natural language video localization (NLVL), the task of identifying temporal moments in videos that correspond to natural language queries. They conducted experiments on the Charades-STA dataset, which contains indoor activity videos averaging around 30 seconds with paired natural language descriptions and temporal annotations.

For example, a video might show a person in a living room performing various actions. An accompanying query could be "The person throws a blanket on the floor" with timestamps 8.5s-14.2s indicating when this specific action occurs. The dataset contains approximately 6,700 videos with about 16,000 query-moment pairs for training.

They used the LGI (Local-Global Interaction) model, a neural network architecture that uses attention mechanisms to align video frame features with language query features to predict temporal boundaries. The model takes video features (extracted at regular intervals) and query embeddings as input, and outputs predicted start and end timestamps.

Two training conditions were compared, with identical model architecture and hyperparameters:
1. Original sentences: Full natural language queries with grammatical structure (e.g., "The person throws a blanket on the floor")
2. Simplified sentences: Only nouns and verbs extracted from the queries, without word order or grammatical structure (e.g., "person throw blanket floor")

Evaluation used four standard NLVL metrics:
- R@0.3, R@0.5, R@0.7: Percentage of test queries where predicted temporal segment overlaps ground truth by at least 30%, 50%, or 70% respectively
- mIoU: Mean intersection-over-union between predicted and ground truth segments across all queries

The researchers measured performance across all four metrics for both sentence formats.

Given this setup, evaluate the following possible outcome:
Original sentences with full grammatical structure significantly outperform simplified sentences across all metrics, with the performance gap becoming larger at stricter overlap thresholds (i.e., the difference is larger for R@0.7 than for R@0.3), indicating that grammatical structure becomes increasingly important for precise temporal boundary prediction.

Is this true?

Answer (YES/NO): NO